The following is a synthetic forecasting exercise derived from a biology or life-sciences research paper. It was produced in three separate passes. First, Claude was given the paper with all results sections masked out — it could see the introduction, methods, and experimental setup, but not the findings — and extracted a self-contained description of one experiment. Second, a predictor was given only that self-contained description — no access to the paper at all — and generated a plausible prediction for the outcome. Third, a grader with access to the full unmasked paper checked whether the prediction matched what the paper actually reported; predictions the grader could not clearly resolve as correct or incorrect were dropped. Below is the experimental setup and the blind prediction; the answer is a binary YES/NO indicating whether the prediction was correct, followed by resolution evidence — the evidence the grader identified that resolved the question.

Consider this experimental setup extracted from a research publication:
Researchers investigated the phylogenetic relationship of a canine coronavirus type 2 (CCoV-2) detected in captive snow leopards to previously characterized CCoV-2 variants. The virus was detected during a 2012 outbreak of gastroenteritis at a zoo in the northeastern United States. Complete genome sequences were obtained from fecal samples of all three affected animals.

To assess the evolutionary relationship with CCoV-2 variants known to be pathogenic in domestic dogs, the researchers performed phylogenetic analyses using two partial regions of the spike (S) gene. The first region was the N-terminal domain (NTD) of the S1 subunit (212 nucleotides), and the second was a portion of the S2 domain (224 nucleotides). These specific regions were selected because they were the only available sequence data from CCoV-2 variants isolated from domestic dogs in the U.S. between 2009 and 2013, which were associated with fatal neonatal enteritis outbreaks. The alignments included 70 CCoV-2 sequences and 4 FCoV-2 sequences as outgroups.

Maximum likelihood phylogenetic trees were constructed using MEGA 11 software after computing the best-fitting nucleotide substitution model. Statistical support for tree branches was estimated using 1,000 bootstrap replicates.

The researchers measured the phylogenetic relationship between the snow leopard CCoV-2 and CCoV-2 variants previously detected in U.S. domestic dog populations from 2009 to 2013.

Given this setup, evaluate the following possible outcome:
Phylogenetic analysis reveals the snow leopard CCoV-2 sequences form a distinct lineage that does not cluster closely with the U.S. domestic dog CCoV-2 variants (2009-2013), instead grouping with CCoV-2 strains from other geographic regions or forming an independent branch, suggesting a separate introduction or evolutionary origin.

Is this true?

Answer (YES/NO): NO